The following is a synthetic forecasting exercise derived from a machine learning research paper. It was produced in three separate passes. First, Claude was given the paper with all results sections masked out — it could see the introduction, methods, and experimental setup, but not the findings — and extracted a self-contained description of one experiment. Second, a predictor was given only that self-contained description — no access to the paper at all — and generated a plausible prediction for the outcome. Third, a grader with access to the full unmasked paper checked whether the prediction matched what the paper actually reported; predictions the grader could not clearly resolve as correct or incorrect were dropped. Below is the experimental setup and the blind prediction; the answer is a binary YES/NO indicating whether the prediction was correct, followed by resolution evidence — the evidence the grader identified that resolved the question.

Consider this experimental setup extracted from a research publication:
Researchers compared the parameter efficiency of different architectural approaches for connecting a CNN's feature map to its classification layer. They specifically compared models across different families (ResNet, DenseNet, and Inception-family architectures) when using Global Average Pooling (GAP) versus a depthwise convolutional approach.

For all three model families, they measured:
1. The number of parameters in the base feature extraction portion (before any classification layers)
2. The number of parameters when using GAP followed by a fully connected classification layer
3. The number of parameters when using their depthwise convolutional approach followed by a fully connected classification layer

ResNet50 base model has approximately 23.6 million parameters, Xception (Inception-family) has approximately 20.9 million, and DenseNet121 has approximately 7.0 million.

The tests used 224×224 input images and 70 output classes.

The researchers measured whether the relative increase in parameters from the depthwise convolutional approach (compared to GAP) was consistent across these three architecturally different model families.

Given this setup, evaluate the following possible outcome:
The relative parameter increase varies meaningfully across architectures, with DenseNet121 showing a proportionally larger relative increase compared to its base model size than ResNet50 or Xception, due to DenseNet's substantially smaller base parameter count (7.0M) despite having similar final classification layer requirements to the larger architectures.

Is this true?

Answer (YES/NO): NO